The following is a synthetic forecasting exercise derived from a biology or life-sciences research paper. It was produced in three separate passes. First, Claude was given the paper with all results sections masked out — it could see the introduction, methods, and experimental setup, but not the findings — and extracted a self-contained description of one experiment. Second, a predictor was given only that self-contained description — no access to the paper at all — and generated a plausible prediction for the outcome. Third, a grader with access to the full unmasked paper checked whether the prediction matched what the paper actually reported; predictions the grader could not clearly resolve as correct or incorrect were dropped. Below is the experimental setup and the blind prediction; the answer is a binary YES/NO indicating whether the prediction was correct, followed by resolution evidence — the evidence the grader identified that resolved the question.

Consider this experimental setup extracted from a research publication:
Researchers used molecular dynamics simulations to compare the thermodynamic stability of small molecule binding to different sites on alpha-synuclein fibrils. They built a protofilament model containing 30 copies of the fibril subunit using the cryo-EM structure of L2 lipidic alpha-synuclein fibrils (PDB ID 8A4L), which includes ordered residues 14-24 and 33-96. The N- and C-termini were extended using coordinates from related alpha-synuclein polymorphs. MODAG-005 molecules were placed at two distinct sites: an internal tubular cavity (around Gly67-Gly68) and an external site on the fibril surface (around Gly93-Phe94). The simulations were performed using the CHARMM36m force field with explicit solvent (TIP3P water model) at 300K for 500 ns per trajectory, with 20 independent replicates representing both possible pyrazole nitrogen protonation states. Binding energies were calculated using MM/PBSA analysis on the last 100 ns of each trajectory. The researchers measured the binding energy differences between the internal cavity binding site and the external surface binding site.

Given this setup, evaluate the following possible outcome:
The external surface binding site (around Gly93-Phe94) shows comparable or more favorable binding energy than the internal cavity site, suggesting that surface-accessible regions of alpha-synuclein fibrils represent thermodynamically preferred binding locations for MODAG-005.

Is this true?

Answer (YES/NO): NO